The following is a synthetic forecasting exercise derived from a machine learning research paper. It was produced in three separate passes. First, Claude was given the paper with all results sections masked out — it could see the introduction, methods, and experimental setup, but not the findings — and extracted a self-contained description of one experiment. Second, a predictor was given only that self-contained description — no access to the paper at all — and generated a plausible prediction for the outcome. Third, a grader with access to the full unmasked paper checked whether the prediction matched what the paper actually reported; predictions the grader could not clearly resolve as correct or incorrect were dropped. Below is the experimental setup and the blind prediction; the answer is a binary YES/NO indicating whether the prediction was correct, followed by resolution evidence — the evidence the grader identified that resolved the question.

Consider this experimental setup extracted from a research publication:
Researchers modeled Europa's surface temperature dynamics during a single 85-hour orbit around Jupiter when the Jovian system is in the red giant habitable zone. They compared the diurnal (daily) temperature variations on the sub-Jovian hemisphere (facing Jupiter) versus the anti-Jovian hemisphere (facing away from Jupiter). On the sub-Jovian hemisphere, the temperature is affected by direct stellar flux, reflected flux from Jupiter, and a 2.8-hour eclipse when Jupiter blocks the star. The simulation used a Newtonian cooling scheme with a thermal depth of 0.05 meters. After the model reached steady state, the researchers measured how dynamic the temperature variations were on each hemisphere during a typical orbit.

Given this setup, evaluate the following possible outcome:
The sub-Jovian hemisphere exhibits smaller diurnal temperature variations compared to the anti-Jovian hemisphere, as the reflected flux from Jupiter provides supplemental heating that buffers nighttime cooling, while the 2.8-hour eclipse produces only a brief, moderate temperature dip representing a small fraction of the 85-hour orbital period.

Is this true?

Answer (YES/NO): NO